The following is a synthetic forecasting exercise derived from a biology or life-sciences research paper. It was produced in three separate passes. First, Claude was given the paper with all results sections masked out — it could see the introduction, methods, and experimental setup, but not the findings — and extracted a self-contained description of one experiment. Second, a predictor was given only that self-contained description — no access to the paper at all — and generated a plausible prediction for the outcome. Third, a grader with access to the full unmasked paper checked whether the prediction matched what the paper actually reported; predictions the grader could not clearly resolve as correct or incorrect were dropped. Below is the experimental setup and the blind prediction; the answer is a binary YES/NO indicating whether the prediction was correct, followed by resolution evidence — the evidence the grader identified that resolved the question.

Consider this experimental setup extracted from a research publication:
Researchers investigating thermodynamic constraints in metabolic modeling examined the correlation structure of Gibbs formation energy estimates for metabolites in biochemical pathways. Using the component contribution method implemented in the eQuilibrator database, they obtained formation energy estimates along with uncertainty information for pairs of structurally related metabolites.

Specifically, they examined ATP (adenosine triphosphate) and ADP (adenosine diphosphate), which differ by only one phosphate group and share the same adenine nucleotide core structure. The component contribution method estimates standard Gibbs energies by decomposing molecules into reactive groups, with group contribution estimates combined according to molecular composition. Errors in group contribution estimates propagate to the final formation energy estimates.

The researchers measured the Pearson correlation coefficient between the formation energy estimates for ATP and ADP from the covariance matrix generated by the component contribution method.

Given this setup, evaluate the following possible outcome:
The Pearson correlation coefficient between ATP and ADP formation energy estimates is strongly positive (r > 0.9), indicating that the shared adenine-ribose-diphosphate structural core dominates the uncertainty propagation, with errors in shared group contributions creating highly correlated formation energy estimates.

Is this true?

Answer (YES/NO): YES